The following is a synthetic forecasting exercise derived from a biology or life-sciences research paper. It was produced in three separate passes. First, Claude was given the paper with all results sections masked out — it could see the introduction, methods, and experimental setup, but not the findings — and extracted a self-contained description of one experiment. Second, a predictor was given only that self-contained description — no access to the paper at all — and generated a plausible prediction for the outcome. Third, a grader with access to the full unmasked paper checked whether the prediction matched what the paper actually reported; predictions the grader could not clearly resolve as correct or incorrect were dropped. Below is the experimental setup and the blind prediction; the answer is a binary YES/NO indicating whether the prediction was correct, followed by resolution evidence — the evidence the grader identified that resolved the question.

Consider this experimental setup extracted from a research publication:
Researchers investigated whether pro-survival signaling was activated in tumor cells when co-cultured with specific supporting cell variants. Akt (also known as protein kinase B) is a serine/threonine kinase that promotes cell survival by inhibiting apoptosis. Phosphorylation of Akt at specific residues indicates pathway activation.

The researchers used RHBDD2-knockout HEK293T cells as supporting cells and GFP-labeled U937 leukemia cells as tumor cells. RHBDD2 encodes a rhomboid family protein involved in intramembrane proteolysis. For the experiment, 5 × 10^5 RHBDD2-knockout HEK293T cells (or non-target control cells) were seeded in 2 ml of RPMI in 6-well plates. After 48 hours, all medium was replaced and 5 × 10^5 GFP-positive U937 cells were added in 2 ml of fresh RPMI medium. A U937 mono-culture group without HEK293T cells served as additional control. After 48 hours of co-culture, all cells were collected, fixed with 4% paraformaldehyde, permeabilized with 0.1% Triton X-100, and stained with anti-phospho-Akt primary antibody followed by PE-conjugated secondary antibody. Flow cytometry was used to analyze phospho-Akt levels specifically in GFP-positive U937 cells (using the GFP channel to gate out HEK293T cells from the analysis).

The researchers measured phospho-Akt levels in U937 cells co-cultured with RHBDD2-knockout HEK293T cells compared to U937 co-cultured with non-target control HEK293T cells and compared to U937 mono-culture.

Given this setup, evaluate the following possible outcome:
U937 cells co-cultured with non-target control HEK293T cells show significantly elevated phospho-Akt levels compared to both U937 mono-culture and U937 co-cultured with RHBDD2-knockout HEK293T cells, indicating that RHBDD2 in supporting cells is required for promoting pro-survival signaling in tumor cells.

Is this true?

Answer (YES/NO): NO